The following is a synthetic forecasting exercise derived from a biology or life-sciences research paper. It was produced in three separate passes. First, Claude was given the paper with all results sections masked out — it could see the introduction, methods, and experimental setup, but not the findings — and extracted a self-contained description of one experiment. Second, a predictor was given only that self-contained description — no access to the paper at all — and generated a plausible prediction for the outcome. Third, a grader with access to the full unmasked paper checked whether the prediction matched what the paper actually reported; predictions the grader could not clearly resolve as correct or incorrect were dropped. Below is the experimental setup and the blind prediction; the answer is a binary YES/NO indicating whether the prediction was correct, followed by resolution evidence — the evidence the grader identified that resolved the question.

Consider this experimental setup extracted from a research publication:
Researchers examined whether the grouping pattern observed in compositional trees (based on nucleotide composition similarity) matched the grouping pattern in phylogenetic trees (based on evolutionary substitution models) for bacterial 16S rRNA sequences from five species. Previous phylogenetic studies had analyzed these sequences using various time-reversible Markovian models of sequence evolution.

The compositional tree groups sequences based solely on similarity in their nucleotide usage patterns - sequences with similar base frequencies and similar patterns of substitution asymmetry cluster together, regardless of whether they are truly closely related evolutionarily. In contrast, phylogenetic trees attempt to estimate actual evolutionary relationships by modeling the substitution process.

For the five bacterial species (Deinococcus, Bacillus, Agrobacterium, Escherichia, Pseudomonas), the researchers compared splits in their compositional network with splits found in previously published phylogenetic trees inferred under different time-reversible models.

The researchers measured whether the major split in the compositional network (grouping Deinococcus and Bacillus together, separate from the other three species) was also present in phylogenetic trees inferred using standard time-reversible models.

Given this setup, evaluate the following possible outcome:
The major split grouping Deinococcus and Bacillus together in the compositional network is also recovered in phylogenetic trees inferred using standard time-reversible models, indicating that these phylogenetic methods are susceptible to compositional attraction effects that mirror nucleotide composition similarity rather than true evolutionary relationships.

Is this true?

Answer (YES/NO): NO